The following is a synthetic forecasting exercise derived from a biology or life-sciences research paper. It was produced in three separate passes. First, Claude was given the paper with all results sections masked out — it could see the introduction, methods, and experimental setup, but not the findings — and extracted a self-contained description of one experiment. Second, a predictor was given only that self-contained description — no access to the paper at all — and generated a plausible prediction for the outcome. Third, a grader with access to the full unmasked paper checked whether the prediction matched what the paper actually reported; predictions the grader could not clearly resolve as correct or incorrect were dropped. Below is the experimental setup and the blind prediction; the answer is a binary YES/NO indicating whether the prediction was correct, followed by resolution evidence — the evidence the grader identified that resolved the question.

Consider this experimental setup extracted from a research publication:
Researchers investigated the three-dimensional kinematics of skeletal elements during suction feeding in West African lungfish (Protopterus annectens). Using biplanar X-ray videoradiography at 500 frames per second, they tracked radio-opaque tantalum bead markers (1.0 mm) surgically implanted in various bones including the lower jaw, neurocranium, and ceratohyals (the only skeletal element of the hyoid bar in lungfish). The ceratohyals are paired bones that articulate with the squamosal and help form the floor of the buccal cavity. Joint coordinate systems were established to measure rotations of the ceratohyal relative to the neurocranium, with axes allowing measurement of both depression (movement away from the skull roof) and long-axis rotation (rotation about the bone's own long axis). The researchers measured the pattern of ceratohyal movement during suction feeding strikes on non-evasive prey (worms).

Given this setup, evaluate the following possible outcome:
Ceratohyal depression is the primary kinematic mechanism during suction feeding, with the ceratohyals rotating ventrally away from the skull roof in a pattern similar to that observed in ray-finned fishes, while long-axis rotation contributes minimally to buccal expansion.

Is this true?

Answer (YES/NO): NO